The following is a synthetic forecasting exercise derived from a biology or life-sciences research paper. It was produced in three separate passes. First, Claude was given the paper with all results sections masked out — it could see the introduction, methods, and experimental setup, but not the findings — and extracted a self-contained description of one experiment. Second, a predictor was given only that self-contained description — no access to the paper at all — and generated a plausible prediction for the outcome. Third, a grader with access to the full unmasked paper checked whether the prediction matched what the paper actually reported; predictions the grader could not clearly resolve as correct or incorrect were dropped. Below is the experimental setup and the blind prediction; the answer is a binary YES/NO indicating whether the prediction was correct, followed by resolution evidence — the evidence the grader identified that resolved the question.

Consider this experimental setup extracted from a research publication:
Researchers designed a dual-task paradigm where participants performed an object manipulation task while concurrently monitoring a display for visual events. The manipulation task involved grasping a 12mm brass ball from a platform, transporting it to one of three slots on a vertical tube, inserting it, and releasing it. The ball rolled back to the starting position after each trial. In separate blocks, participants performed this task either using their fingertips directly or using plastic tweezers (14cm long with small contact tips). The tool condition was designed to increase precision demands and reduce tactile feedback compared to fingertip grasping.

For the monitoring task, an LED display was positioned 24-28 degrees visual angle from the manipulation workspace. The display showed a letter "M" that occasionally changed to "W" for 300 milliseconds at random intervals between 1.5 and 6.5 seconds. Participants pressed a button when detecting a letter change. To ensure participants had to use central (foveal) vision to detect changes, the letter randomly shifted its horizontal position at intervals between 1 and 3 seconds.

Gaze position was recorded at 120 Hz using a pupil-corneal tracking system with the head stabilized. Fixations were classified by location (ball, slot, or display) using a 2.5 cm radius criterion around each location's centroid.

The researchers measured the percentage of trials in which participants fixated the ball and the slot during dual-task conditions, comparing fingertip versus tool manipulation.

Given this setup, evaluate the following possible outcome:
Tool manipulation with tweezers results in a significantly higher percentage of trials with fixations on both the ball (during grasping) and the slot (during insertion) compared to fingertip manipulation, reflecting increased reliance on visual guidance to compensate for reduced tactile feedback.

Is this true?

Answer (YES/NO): YES